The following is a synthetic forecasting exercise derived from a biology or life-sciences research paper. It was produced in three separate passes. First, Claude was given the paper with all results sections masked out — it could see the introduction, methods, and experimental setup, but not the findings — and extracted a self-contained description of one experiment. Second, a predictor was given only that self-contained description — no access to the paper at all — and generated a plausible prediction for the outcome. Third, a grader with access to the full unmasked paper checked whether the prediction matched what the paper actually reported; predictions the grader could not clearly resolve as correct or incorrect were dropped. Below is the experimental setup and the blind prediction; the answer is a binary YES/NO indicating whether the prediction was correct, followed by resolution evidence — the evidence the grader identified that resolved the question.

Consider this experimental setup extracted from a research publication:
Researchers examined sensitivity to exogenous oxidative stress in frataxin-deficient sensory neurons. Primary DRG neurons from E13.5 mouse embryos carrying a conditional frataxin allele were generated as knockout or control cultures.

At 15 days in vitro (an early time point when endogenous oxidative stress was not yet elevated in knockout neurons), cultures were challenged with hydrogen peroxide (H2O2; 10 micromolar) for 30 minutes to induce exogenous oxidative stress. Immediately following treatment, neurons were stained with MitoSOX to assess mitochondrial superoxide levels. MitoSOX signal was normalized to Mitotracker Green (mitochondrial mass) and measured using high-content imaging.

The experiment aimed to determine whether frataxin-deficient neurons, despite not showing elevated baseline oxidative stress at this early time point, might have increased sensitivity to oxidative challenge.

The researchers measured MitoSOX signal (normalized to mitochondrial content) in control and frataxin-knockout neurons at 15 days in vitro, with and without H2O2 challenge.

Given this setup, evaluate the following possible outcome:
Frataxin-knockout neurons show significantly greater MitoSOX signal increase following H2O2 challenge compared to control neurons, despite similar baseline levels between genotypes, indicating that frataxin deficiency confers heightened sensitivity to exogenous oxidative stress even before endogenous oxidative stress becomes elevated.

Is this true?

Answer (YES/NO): YES